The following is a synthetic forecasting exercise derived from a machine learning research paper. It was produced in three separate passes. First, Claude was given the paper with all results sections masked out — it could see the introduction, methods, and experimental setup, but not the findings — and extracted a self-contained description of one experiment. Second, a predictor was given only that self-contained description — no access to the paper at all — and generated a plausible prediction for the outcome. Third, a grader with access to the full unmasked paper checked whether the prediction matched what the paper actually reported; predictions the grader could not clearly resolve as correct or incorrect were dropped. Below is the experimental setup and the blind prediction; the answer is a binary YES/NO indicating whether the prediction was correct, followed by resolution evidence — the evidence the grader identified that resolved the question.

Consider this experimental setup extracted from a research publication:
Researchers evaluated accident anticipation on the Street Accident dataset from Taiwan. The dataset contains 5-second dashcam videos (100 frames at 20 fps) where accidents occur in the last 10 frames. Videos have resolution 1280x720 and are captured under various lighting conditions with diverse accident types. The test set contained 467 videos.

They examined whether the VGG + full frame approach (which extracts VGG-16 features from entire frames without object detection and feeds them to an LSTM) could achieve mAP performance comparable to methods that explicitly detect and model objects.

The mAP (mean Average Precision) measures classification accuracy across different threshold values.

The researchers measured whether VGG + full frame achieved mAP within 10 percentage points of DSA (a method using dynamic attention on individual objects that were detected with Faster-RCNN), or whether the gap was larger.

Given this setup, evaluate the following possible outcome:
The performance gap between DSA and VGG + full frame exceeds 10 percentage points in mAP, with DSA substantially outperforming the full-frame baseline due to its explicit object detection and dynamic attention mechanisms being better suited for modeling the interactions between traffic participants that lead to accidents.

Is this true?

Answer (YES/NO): YES